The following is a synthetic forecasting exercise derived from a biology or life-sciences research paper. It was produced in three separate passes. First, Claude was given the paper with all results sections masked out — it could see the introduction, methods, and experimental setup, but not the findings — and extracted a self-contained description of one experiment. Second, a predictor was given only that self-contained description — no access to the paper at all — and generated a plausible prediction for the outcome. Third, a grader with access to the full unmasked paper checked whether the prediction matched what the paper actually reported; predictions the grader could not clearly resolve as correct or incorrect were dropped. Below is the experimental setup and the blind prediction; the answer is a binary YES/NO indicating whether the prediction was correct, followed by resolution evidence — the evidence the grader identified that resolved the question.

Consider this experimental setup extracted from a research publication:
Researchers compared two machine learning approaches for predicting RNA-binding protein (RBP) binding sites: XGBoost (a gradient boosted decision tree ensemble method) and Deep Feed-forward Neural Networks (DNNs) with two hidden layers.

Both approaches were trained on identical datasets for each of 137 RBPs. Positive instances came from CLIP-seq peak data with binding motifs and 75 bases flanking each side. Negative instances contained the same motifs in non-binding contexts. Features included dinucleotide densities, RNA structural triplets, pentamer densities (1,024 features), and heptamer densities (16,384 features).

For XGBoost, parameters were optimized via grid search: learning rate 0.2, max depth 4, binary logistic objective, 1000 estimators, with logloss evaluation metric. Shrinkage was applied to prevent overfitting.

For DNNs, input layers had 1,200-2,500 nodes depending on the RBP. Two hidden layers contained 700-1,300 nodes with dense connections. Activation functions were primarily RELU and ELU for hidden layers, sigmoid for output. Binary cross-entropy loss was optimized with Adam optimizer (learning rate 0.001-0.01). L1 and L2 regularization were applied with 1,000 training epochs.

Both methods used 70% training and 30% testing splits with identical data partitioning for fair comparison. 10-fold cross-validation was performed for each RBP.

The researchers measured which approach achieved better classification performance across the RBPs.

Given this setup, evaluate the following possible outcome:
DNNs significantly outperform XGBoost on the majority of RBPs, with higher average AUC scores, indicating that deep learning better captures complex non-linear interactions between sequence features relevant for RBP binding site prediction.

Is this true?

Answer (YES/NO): YES